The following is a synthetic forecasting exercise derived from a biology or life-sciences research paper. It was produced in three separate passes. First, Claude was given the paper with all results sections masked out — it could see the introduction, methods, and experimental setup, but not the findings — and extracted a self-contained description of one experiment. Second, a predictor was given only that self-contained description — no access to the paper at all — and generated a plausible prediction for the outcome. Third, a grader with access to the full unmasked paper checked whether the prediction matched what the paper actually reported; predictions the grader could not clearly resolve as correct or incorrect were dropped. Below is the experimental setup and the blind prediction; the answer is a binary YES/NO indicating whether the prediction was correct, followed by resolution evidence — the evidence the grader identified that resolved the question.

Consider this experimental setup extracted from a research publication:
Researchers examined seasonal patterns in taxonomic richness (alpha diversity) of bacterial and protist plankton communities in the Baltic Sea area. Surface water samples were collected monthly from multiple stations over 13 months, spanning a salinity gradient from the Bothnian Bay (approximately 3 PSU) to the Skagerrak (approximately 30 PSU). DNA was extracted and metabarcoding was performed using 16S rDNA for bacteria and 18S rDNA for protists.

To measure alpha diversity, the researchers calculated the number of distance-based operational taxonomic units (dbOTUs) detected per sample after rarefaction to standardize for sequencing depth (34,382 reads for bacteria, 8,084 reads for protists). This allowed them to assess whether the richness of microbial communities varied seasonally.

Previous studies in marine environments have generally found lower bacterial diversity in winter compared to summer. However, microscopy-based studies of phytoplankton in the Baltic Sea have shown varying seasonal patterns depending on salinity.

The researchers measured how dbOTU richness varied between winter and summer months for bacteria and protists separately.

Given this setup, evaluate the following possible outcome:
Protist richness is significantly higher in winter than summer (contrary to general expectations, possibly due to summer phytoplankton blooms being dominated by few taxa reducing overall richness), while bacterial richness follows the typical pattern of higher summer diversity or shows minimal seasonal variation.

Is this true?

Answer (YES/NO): NO